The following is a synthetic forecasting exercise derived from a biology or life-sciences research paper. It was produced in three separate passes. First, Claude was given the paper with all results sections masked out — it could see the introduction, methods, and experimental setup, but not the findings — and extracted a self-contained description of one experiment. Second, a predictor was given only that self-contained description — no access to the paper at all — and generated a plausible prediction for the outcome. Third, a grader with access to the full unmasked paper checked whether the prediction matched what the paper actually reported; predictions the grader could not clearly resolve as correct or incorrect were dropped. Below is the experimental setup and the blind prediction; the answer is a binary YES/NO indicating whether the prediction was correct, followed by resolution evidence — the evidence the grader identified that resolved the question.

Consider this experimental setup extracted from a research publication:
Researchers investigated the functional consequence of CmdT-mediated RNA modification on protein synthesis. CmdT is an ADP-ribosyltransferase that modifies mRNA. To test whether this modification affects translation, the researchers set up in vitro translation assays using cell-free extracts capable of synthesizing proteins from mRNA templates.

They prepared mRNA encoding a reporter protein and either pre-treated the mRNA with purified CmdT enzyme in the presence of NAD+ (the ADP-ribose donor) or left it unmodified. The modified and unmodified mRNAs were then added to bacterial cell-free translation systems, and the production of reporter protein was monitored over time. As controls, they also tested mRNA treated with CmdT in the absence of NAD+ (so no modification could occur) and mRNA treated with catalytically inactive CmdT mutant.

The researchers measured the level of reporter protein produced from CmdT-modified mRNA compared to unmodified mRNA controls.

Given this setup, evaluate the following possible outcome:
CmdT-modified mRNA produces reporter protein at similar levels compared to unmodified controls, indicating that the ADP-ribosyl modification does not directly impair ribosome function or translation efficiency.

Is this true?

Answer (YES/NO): NO